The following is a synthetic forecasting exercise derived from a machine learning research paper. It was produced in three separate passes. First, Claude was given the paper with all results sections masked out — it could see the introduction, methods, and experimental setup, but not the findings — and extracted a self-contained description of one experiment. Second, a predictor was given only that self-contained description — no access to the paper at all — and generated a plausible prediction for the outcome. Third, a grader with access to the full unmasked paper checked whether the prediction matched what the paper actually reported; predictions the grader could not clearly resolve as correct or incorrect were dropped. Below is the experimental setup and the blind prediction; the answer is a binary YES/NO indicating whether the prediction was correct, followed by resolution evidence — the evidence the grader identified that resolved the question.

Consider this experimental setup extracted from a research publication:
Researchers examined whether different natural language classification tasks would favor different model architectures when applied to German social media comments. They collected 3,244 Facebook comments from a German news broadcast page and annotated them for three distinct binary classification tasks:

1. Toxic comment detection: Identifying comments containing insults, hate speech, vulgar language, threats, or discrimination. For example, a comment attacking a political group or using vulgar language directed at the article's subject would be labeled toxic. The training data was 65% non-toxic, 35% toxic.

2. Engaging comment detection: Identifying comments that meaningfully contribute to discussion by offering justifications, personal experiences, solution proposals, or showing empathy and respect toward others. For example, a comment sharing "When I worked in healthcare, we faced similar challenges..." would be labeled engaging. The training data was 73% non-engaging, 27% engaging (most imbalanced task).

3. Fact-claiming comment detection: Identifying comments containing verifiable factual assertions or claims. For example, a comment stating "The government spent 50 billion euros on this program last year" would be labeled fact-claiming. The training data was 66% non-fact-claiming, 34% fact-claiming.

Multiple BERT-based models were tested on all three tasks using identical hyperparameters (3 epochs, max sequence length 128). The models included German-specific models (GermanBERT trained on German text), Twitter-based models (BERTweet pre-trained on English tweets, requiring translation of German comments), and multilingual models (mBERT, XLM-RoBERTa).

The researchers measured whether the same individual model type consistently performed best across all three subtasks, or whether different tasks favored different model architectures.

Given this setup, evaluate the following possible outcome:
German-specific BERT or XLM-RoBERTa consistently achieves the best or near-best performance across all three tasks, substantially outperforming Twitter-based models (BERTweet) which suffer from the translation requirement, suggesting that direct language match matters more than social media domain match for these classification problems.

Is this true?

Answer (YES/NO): NO